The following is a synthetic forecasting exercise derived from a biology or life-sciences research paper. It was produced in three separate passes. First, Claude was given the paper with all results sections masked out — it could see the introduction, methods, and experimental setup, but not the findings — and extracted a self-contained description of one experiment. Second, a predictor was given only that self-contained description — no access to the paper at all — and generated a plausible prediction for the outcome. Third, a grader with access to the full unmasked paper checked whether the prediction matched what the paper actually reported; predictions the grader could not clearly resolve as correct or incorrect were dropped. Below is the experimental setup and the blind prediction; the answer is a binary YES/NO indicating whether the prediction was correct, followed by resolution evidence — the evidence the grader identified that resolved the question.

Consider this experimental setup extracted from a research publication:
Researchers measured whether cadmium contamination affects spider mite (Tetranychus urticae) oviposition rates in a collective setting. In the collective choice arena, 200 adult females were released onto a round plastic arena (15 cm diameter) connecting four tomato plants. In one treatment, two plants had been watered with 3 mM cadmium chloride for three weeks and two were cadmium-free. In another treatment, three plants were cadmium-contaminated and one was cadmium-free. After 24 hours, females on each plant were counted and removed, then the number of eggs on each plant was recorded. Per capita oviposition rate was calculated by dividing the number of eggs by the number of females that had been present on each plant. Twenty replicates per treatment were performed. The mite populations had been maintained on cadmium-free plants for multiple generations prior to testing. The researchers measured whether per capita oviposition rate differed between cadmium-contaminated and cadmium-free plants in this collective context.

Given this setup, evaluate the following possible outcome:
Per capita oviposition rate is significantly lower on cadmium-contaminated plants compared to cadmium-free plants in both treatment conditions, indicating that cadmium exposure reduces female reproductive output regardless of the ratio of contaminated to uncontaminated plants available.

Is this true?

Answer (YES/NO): YES